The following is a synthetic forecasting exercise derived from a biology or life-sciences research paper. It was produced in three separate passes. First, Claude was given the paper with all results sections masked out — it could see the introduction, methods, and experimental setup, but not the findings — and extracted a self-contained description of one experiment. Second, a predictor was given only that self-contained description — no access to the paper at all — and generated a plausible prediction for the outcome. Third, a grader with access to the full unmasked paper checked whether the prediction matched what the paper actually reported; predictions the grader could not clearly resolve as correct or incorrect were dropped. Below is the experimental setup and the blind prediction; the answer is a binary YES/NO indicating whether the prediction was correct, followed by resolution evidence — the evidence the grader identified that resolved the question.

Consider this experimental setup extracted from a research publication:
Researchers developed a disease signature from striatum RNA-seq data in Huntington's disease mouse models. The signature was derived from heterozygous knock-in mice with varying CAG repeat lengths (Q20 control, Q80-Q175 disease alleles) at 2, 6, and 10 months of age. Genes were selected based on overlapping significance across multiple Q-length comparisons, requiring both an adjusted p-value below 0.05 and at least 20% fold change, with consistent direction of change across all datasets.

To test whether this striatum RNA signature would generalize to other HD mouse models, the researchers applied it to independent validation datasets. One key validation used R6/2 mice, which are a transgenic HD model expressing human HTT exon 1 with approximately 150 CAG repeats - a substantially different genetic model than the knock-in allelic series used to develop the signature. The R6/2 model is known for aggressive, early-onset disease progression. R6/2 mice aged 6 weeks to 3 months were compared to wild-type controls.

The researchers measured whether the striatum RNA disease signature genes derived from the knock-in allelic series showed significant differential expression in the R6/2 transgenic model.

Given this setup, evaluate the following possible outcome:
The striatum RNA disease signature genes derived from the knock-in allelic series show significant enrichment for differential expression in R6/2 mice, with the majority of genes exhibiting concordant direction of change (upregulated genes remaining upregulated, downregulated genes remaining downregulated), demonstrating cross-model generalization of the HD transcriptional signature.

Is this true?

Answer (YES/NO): YES